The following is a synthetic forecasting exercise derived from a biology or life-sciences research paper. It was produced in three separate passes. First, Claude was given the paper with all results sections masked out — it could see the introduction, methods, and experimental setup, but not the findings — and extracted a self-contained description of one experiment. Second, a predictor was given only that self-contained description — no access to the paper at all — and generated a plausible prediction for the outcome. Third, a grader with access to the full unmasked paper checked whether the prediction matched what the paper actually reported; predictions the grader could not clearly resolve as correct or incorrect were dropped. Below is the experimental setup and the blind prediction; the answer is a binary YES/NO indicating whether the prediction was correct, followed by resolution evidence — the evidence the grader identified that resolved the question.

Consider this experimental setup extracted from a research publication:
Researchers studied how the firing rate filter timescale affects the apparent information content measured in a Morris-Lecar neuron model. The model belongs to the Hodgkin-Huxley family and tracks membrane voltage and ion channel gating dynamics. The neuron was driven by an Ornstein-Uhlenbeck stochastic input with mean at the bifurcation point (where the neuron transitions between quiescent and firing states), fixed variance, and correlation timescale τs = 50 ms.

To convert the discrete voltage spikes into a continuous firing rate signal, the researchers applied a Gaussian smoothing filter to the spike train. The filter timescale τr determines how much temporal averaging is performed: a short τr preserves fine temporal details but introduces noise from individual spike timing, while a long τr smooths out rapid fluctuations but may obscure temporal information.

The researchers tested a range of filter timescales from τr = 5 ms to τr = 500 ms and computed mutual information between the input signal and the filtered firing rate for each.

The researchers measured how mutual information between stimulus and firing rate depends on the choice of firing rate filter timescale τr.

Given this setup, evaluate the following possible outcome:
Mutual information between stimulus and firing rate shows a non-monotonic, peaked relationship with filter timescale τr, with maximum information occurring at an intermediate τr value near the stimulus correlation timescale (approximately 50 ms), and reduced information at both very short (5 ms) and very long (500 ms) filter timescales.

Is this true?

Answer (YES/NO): NO